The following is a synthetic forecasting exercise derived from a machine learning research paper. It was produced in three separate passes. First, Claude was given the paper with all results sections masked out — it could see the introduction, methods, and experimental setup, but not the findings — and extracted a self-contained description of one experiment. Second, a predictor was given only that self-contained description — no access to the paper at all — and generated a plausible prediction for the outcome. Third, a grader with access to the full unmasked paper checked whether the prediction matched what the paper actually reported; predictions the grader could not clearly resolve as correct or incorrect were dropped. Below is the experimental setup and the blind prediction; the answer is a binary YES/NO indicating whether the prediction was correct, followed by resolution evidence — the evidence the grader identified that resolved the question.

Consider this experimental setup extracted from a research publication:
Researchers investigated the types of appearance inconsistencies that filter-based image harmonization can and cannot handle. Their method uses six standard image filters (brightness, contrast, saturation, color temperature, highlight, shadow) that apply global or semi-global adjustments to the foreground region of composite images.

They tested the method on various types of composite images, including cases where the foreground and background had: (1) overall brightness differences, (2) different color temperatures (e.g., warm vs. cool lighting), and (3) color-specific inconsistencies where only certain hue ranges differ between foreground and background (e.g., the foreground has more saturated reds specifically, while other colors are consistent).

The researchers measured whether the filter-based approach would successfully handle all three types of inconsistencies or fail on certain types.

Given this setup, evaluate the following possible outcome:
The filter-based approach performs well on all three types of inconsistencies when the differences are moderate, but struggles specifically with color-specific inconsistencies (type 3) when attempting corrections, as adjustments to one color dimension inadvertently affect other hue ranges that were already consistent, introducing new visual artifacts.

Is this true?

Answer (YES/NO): NO